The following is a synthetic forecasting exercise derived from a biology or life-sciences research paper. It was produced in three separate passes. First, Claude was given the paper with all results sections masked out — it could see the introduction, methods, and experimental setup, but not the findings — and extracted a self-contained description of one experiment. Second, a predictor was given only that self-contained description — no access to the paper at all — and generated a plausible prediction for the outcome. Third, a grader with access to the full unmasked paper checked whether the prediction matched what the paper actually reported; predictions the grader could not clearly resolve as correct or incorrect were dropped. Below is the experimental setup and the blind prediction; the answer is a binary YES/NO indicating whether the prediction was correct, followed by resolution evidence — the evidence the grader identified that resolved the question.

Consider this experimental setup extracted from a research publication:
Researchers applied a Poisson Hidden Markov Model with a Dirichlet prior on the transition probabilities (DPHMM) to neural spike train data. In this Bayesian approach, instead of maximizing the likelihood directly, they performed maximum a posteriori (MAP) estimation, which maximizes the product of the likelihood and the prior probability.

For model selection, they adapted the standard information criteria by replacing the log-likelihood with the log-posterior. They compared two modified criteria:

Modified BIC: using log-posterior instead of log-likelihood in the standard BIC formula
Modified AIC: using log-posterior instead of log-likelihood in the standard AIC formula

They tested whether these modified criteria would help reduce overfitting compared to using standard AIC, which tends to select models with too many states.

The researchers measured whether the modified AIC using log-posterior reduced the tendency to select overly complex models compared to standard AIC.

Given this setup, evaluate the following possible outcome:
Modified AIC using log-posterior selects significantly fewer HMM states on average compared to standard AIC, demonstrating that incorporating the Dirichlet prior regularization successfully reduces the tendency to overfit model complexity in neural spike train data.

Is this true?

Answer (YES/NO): NO